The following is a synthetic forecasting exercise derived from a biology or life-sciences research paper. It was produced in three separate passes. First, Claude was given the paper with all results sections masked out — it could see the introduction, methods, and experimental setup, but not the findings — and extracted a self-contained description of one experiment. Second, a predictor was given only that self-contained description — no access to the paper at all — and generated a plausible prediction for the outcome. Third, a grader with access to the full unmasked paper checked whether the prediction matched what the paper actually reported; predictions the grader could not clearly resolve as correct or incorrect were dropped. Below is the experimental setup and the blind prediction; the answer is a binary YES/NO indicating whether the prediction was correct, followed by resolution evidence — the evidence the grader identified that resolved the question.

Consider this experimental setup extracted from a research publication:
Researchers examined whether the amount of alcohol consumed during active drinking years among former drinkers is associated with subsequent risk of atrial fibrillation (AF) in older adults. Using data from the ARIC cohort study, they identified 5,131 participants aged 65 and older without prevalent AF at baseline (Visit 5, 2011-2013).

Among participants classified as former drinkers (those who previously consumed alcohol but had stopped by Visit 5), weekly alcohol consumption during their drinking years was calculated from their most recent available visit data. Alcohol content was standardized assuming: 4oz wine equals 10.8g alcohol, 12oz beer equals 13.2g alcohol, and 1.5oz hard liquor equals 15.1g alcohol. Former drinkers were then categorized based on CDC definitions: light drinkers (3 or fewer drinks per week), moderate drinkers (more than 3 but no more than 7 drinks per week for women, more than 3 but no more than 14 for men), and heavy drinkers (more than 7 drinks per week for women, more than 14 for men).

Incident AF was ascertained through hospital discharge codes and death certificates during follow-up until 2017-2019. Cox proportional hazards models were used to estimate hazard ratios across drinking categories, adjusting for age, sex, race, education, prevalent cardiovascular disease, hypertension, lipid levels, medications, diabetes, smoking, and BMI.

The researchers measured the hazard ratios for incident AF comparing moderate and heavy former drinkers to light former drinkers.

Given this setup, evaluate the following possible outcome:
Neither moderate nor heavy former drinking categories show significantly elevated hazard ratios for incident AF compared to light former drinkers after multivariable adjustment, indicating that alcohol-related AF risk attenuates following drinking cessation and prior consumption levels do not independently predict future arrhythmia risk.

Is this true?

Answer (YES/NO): YES